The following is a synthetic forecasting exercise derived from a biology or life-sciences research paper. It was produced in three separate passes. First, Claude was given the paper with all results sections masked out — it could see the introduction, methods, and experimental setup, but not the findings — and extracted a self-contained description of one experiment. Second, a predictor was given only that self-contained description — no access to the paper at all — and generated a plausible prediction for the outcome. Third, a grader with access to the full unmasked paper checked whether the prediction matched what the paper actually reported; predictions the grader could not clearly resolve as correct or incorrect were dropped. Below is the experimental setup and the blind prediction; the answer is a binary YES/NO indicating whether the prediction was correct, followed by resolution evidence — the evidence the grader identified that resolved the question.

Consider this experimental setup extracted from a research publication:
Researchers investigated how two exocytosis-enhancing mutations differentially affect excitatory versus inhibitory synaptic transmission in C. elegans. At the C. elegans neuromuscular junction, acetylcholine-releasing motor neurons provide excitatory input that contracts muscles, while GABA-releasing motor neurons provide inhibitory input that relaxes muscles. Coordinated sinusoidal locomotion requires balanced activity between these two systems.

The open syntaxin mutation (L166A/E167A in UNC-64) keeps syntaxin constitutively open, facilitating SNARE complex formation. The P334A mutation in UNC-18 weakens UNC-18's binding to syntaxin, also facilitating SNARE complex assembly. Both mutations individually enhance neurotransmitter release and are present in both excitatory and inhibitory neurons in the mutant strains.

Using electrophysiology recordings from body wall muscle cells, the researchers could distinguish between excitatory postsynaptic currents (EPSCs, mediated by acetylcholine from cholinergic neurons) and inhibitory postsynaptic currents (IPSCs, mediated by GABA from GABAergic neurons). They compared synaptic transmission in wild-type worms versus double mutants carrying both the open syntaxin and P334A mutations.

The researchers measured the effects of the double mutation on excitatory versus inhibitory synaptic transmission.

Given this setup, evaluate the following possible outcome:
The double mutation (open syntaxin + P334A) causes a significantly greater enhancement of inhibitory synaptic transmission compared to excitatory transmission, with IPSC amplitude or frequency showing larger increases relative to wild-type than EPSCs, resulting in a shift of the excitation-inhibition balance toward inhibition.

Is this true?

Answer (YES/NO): NO